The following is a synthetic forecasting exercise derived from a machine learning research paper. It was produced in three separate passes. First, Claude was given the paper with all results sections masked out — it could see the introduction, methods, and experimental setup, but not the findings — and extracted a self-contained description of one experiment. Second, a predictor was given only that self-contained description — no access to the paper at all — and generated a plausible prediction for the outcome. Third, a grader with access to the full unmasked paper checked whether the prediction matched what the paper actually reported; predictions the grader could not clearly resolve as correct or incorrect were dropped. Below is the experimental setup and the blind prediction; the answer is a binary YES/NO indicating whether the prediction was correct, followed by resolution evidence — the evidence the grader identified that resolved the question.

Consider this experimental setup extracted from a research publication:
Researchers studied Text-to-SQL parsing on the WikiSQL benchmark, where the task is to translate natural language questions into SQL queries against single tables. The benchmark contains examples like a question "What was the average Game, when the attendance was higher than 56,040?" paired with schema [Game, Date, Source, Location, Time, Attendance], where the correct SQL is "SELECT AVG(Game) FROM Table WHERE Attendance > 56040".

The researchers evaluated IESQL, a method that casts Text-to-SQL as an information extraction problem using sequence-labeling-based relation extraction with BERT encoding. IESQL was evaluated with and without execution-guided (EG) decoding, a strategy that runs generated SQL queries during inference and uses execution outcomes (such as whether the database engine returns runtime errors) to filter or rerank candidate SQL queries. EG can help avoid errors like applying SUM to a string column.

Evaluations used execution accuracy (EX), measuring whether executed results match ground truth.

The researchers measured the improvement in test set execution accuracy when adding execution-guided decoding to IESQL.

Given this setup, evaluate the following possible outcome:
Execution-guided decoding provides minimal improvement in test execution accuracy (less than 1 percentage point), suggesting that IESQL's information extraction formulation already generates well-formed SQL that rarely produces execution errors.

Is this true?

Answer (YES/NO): NO